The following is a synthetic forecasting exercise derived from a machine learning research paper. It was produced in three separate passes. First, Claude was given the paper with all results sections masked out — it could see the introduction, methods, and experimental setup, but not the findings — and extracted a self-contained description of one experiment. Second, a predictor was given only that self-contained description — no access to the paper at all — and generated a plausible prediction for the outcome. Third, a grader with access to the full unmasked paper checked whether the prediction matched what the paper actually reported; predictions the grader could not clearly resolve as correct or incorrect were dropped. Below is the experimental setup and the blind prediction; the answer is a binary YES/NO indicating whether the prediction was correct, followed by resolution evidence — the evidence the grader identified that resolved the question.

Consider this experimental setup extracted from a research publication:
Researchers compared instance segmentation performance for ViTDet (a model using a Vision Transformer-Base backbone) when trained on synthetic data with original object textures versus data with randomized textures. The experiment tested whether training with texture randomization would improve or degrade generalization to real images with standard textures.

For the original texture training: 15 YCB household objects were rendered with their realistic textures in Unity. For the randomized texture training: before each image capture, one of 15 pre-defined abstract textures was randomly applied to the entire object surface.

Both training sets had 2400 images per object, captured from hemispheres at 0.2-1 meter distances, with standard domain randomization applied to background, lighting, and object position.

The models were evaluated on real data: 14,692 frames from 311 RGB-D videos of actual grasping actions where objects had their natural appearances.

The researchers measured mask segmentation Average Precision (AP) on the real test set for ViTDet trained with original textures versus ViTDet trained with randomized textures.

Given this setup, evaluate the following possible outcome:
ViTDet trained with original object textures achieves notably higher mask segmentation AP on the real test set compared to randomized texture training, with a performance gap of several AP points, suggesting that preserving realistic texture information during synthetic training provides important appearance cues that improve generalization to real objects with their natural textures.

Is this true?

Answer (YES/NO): YES